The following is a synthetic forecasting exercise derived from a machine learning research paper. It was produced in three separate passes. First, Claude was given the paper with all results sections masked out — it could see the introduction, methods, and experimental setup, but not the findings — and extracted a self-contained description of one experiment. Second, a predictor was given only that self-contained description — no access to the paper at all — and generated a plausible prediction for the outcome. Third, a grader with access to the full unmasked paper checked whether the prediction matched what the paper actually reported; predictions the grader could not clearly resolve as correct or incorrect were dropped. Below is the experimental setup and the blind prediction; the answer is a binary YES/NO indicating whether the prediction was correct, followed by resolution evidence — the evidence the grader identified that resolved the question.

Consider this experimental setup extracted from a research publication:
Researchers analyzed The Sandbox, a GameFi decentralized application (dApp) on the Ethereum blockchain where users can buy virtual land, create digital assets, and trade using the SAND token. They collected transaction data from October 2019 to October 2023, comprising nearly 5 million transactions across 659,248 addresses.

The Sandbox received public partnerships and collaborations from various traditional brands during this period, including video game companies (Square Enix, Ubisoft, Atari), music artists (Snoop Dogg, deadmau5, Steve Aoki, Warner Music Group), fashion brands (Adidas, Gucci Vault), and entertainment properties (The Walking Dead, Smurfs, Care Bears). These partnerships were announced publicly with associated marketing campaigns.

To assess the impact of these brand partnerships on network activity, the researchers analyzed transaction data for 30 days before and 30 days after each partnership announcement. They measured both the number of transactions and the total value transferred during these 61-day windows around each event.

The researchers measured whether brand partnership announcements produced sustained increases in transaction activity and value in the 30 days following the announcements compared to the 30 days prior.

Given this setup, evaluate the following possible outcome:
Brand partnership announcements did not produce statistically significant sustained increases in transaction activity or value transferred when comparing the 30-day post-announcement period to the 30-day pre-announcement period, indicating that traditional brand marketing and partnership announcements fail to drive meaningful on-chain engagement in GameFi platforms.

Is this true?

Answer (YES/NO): NO